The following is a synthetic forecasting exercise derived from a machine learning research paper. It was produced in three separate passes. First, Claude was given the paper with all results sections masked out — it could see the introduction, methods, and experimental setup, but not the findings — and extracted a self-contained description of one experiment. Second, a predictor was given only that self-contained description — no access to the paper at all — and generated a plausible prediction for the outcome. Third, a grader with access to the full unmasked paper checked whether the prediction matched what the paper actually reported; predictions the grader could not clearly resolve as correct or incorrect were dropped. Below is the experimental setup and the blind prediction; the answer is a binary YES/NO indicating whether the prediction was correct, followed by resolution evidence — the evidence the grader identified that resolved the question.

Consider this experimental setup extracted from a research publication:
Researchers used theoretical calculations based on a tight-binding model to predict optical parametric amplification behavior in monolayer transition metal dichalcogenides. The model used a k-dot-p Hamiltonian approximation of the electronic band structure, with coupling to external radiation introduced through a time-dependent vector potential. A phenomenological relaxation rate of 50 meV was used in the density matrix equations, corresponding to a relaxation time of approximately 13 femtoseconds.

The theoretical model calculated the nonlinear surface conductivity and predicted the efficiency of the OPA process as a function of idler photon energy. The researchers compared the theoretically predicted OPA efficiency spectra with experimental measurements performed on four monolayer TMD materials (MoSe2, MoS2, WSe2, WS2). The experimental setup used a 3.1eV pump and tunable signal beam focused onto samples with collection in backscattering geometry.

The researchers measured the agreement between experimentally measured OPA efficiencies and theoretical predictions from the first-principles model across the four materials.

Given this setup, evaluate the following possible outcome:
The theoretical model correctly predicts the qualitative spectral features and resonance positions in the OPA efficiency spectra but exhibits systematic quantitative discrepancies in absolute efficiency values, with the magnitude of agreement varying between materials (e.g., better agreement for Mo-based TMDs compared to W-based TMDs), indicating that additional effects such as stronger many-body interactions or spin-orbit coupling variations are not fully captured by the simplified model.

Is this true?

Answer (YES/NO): NO